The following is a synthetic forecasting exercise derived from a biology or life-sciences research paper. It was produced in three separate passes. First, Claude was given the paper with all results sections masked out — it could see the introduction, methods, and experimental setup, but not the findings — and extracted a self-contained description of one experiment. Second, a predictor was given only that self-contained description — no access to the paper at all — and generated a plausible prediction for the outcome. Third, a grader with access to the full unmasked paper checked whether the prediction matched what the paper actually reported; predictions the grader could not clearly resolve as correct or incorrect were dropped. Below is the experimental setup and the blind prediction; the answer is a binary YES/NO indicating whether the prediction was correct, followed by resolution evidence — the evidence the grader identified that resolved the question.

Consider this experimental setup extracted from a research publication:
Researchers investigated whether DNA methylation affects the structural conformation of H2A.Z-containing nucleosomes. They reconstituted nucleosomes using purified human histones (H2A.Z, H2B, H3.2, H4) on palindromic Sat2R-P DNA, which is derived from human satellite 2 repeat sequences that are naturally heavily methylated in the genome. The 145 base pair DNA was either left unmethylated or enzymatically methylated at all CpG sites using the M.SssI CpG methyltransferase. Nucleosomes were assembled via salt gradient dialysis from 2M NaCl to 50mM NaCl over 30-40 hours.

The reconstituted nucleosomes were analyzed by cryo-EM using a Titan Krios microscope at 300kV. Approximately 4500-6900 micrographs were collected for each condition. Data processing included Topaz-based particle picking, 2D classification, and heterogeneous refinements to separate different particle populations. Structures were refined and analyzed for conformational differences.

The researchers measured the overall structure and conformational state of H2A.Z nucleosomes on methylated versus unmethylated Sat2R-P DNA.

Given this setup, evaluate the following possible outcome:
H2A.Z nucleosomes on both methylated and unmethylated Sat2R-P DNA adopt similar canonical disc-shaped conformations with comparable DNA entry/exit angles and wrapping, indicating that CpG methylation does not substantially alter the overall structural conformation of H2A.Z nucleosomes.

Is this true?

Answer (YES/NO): NO